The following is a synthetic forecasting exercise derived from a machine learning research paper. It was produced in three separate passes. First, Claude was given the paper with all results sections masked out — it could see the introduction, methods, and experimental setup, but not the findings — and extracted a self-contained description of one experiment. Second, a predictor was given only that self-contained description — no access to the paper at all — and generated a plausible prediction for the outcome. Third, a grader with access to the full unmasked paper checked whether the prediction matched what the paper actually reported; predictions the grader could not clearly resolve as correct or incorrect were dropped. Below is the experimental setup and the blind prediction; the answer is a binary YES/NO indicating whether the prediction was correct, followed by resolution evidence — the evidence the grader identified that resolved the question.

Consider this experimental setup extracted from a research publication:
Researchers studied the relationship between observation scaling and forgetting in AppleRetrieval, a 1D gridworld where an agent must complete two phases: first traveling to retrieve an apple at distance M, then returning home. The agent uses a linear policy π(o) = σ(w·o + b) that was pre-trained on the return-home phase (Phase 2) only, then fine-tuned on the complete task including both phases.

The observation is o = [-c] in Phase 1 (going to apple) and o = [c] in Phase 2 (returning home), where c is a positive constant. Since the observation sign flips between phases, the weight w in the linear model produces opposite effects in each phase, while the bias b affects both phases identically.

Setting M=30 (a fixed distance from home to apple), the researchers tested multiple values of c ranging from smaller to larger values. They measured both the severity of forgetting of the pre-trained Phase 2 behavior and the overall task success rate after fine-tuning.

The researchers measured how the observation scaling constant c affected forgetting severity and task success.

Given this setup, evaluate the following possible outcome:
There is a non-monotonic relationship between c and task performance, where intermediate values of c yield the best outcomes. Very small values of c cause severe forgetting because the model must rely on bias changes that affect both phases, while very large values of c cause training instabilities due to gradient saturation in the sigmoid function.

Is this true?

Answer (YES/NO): NO